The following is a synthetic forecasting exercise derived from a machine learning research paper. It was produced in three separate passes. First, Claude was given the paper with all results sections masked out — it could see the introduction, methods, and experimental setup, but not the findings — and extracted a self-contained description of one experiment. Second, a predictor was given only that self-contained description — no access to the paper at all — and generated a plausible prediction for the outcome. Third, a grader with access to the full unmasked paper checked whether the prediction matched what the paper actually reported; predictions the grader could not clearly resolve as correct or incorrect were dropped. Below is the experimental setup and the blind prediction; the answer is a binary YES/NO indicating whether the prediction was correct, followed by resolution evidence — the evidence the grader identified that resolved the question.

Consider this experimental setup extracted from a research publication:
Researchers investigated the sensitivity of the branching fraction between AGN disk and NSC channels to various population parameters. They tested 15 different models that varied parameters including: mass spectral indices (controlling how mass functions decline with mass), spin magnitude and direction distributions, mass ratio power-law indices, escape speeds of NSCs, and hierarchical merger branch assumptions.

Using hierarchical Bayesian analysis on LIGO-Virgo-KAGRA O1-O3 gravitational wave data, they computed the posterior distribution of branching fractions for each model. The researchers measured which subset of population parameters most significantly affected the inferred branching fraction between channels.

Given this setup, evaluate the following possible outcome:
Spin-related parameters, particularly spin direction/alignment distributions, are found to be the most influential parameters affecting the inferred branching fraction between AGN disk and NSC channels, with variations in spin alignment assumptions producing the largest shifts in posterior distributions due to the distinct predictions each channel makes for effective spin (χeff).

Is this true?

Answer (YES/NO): NO